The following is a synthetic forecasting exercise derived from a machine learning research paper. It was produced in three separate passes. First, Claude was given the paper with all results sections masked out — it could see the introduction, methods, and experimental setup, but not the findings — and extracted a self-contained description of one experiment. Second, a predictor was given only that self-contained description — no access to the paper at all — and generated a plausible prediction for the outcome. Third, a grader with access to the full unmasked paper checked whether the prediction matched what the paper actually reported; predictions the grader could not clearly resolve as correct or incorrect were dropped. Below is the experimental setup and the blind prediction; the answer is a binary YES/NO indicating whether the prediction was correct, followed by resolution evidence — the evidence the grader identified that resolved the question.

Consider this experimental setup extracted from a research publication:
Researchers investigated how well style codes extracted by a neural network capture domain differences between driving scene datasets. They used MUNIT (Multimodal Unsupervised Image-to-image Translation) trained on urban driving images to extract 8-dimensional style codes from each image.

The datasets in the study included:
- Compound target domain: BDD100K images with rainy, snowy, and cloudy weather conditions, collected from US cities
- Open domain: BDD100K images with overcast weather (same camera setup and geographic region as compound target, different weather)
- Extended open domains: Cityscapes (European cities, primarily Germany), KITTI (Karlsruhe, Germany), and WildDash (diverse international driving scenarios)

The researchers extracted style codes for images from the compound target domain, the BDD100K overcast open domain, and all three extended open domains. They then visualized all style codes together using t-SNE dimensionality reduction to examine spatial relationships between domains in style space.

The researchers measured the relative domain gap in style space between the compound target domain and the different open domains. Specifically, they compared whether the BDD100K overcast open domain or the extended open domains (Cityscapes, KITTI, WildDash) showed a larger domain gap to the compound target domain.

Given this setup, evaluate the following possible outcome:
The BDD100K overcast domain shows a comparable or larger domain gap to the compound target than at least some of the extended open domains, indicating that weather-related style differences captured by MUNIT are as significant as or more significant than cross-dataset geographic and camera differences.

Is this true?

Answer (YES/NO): NO